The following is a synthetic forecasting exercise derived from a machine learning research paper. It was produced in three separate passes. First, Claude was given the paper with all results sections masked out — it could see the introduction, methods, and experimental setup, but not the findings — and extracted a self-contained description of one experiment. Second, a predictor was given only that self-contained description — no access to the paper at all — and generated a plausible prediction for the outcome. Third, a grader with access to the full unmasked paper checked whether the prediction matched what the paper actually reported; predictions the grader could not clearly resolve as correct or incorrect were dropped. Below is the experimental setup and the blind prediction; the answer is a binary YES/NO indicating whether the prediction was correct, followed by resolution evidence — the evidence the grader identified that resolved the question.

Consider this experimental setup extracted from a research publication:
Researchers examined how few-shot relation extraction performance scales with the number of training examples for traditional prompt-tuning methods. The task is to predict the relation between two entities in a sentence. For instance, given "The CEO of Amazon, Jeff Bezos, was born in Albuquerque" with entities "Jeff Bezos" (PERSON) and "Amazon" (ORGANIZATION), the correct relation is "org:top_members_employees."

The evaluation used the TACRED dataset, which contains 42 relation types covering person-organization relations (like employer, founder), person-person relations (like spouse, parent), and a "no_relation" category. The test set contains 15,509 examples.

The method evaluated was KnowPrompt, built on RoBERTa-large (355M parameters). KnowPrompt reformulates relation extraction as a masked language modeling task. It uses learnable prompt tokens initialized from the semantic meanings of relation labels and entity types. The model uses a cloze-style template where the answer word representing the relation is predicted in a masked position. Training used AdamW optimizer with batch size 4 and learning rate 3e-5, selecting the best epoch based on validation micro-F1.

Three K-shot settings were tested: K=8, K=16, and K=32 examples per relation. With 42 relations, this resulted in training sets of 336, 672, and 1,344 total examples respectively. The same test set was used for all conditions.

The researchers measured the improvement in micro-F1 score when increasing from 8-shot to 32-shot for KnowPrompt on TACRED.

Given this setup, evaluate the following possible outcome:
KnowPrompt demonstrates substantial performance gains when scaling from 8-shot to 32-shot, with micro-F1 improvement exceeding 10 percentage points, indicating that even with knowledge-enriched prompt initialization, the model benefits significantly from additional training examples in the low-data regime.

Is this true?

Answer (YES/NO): NO